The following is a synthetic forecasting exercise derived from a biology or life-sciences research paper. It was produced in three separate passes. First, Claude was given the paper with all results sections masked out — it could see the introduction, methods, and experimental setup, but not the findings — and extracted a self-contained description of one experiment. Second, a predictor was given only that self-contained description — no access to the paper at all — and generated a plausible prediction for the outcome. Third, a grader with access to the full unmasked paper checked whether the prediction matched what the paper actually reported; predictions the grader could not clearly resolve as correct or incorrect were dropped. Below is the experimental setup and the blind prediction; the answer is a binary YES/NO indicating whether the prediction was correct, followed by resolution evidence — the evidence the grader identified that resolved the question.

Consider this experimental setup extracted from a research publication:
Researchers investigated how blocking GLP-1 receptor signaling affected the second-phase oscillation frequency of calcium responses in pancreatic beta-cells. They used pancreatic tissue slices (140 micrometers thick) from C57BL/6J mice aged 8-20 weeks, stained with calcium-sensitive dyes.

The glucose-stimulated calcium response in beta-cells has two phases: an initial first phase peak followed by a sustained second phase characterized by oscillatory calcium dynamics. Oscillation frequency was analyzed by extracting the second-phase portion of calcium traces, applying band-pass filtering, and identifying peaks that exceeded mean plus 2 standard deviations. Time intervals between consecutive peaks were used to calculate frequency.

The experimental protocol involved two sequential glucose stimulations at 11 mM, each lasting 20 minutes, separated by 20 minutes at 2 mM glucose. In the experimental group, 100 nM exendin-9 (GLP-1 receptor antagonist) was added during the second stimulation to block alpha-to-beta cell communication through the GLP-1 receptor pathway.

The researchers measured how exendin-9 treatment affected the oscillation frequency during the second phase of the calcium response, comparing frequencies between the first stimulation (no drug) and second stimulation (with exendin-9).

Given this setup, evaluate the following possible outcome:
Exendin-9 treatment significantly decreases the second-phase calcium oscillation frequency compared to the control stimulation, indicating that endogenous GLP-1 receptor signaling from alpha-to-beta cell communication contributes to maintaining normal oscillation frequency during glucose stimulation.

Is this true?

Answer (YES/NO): YES